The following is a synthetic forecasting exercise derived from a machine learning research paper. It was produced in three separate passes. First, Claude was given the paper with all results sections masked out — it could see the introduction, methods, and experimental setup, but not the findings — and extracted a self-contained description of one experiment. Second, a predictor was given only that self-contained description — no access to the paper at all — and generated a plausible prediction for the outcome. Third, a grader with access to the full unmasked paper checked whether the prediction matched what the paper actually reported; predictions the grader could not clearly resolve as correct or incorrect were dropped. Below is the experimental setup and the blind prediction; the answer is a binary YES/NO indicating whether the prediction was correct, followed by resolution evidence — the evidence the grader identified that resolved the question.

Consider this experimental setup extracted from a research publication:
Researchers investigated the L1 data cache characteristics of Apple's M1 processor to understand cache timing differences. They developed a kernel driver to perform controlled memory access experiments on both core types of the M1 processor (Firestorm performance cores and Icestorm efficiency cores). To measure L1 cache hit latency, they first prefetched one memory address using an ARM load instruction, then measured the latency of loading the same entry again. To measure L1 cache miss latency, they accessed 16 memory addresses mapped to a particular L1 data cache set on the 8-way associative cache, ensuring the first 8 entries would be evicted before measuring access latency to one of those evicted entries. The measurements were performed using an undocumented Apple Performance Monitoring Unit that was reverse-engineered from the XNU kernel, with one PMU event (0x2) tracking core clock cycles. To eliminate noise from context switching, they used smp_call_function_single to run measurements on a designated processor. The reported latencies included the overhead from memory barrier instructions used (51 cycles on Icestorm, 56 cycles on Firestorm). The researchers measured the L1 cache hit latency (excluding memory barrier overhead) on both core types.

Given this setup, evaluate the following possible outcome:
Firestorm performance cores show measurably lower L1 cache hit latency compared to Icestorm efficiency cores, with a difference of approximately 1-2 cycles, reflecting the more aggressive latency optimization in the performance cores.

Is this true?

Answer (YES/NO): NO